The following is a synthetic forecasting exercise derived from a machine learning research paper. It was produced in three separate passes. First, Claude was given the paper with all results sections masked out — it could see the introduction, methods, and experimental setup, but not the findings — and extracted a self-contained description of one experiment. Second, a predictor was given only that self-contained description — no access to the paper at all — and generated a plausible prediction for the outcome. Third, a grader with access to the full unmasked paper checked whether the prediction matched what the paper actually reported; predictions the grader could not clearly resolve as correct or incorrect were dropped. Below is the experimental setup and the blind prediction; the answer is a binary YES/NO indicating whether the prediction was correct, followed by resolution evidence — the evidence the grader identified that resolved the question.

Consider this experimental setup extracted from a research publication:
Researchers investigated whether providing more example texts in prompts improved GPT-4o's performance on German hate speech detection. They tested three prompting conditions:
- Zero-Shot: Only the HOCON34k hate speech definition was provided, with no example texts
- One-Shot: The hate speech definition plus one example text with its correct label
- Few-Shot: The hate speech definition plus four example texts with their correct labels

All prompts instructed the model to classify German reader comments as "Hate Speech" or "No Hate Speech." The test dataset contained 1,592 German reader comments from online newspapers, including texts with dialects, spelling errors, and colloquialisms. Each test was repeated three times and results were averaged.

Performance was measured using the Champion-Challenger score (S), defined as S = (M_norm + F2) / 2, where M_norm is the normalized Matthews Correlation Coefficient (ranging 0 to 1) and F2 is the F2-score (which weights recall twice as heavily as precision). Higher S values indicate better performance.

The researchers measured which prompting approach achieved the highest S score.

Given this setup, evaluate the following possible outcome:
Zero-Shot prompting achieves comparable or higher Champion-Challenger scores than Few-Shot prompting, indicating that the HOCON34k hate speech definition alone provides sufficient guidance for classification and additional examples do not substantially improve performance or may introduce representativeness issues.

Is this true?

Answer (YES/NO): YES